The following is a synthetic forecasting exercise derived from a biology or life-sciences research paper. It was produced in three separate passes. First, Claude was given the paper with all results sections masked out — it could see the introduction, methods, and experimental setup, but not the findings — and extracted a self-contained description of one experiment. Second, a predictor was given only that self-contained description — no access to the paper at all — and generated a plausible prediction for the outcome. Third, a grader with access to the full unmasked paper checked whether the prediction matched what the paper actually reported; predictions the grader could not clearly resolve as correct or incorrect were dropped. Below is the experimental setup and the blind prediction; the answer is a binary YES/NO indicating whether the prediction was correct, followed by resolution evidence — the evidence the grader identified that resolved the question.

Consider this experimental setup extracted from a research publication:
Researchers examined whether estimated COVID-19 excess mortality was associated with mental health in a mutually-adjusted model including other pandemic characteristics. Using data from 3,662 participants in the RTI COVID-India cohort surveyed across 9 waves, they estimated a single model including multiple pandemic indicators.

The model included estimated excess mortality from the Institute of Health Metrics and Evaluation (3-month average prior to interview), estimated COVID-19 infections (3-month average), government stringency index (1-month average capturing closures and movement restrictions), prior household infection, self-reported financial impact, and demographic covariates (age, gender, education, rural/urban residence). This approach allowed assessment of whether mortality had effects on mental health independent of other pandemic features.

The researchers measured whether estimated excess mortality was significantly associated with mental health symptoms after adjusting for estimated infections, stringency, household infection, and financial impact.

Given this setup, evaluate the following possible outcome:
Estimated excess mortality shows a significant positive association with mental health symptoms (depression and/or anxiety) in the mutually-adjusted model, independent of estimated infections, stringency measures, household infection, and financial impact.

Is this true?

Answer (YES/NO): YES